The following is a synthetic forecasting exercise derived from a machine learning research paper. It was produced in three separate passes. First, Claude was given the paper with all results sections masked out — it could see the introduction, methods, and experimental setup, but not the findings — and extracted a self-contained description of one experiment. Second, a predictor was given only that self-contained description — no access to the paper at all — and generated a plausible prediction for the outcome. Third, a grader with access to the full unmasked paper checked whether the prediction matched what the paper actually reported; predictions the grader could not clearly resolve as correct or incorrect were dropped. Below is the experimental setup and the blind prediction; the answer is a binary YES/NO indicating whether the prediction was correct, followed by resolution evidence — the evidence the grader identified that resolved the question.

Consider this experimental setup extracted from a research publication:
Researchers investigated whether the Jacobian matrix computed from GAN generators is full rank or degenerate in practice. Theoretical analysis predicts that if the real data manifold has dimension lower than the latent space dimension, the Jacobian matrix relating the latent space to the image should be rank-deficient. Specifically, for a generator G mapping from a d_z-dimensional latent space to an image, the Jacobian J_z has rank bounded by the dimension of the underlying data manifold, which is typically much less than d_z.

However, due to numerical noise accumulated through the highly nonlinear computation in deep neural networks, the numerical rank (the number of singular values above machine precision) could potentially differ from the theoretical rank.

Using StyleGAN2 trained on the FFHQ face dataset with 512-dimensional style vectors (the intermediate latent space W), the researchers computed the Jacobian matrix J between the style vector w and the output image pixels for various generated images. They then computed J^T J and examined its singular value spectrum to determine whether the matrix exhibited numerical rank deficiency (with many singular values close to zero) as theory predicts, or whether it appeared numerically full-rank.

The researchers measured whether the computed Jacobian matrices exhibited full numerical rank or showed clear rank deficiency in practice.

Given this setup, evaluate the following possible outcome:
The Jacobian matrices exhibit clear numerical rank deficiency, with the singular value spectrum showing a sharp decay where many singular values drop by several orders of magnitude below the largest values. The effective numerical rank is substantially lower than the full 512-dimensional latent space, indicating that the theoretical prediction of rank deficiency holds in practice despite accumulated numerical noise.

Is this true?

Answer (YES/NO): NO